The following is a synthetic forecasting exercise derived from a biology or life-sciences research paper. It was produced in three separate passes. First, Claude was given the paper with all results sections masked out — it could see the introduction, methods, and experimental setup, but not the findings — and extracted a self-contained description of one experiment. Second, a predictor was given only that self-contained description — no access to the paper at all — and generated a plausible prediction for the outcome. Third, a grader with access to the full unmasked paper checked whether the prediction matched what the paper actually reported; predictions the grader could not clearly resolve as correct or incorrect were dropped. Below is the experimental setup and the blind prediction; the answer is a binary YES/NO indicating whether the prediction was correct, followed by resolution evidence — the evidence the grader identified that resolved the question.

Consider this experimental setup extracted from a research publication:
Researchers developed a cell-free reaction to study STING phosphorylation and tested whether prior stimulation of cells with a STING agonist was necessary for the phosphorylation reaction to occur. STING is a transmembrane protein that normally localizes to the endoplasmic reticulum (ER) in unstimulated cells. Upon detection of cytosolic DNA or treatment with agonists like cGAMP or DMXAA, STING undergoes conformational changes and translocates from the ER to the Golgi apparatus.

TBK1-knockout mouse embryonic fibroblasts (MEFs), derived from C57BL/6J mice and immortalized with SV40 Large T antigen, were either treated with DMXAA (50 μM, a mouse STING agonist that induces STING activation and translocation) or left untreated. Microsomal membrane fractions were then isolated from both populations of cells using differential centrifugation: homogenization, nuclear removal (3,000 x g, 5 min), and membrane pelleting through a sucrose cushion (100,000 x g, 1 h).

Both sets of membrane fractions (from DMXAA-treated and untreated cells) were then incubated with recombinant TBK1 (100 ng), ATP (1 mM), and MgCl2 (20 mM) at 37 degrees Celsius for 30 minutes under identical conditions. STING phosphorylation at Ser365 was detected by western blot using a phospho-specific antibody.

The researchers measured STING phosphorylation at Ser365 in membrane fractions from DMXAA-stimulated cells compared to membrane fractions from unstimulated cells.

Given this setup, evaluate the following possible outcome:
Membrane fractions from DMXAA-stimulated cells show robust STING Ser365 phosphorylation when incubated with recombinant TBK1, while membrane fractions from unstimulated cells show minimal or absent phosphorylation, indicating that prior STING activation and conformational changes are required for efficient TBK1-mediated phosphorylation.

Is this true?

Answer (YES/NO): YES